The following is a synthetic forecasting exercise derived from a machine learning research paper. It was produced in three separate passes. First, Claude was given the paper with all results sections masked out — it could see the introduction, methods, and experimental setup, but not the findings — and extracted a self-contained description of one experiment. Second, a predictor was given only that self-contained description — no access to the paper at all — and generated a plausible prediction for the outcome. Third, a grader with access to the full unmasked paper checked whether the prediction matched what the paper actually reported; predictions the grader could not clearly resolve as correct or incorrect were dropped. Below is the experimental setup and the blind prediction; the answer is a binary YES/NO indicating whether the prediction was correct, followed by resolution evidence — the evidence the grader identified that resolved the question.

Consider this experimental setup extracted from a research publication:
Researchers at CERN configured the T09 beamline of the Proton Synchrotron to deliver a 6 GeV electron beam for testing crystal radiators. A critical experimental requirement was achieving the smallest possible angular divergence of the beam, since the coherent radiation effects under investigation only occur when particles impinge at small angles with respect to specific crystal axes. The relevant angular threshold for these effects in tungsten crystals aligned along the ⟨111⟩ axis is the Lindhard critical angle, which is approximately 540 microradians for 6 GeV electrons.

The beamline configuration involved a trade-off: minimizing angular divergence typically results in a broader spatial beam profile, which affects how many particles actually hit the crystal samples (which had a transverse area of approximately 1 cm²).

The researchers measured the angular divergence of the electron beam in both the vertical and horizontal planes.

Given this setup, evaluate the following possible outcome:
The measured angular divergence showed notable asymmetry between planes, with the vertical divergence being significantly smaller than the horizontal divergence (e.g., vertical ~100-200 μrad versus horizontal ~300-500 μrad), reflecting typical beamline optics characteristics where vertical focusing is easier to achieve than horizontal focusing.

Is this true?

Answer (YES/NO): NO